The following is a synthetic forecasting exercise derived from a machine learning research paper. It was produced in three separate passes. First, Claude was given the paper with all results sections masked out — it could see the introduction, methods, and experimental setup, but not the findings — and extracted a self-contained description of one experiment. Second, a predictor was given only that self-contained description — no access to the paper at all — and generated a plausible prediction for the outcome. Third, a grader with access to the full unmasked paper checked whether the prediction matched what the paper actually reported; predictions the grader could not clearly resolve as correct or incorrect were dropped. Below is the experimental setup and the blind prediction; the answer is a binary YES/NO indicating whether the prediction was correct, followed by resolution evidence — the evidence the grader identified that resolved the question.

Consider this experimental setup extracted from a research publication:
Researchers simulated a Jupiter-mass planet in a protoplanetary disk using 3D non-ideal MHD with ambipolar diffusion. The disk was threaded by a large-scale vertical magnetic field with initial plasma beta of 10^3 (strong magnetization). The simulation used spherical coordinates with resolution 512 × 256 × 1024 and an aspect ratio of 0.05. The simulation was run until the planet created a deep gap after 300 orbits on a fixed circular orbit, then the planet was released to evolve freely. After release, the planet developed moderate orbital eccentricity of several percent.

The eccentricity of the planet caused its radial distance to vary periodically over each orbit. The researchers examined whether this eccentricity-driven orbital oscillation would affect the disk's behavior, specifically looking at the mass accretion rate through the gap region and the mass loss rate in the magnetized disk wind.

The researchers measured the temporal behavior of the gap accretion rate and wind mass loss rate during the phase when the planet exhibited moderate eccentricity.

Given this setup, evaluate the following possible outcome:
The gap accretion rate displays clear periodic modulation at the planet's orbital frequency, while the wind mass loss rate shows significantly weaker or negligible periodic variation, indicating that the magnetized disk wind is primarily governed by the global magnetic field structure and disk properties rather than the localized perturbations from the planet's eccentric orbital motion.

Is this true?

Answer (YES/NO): NO